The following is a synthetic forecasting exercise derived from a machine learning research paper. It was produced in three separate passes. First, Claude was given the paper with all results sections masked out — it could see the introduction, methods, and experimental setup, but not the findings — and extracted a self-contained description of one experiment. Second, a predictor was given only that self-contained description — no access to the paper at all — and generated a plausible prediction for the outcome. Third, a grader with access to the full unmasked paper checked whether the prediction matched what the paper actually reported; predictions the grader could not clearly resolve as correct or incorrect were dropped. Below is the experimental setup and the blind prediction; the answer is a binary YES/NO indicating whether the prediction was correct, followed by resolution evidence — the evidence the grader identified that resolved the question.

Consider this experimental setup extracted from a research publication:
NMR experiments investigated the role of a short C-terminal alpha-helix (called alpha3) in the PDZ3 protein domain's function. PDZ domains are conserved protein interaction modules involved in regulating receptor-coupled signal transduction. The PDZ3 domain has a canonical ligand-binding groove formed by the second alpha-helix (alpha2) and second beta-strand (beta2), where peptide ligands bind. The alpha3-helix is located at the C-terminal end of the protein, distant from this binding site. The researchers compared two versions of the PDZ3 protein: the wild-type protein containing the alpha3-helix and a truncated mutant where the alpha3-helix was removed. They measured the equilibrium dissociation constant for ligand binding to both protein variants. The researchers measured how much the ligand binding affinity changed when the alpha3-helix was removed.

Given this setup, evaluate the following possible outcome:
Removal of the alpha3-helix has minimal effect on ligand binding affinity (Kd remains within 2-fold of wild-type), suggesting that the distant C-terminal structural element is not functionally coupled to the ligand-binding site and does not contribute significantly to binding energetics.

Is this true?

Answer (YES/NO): NO